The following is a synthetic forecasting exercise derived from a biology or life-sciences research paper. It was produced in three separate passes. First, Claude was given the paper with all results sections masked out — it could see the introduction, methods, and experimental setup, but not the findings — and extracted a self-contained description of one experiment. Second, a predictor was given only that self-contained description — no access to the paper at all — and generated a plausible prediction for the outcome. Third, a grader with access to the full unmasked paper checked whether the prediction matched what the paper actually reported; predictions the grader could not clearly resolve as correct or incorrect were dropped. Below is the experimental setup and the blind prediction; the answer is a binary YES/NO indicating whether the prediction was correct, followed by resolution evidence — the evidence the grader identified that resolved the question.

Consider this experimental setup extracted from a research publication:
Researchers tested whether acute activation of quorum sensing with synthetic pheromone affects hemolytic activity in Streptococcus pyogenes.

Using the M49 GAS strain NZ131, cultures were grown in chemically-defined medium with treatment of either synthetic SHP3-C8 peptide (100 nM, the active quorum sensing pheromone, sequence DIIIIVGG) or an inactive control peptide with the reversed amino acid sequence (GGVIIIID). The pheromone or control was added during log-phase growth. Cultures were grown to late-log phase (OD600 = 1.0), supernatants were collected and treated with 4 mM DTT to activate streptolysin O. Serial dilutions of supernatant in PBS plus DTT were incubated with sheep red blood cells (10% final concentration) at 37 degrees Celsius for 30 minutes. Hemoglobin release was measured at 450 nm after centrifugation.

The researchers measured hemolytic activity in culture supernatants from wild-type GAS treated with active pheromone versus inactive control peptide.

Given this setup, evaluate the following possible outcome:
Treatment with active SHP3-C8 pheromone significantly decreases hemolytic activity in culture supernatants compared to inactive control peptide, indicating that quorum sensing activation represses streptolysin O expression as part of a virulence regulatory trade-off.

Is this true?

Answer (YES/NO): YES